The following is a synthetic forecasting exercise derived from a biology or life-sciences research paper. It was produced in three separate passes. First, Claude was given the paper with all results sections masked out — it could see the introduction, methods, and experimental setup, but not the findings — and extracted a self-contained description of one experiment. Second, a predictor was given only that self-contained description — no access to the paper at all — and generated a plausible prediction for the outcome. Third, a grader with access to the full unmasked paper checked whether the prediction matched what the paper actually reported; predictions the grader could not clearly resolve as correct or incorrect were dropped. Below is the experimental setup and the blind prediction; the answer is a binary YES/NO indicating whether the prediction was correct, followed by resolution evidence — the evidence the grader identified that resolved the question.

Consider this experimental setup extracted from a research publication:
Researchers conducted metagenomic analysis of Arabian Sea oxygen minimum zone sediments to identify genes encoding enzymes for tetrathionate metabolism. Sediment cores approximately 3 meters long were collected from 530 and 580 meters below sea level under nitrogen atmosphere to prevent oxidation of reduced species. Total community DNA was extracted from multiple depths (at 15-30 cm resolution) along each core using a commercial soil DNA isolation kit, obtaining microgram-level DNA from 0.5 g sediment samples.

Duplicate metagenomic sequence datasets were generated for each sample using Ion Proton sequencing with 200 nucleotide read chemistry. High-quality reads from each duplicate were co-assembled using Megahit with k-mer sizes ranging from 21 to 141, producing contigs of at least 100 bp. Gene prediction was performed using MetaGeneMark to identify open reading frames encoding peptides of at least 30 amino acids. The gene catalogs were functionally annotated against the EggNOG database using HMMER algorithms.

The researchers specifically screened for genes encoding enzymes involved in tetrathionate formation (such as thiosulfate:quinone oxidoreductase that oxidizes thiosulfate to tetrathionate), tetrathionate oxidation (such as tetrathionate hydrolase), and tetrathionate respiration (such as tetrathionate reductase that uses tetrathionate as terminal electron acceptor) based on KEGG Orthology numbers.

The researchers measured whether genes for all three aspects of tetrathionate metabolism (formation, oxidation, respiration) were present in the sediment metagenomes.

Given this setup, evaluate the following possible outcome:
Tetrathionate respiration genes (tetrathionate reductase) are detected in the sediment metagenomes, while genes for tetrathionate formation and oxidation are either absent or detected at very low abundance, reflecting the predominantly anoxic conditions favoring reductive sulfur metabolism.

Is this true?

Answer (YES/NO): NO